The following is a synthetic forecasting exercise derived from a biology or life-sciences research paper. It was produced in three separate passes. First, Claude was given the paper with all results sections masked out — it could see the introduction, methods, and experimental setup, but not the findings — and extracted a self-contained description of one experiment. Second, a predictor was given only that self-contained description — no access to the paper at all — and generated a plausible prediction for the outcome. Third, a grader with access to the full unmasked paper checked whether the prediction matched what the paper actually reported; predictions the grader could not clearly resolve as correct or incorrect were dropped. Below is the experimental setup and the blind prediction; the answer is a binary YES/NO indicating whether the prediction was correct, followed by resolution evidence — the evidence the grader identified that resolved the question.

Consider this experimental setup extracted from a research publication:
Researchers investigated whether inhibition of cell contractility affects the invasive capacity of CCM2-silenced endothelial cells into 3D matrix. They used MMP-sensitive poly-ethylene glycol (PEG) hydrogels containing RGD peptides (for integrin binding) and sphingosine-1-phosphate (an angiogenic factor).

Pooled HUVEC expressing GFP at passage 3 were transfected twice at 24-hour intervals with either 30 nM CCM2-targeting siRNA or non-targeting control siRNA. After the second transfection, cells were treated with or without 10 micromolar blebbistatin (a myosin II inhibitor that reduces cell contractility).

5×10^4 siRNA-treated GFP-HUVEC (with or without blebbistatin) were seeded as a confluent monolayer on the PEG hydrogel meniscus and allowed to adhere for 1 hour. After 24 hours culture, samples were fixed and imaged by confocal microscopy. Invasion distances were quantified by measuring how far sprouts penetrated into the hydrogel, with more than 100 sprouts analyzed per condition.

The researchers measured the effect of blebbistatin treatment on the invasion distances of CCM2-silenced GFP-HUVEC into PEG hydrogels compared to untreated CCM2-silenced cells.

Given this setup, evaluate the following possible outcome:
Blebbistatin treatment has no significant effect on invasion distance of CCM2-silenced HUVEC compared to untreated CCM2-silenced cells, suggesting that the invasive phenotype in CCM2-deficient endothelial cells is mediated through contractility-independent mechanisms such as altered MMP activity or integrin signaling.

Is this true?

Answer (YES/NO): NO